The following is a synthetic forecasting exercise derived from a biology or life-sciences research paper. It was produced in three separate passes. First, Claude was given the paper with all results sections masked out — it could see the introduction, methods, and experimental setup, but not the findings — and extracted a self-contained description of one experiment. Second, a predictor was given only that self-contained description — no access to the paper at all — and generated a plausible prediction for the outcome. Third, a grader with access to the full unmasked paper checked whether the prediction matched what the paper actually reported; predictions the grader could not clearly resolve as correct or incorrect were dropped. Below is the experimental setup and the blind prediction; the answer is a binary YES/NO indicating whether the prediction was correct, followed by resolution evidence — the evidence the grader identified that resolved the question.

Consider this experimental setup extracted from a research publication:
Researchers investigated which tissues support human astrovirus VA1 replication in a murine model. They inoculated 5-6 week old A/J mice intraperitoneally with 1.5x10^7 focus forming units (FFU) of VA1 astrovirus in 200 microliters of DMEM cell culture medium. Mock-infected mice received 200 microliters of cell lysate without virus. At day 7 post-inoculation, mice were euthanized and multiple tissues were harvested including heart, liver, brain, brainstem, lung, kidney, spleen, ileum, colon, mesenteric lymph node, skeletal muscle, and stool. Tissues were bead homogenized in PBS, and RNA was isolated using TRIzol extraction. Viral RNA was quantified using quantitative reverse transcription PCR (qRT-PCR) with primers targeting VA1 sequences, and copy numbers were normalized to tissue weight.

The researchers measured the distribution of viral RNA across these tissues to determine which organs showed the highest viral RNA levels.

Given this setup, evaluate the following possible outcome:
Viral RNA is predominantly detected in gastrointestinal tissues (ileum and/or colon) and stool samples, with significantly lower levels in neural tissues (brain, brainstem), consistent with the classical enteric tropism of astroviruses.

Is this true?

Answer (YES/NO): NO